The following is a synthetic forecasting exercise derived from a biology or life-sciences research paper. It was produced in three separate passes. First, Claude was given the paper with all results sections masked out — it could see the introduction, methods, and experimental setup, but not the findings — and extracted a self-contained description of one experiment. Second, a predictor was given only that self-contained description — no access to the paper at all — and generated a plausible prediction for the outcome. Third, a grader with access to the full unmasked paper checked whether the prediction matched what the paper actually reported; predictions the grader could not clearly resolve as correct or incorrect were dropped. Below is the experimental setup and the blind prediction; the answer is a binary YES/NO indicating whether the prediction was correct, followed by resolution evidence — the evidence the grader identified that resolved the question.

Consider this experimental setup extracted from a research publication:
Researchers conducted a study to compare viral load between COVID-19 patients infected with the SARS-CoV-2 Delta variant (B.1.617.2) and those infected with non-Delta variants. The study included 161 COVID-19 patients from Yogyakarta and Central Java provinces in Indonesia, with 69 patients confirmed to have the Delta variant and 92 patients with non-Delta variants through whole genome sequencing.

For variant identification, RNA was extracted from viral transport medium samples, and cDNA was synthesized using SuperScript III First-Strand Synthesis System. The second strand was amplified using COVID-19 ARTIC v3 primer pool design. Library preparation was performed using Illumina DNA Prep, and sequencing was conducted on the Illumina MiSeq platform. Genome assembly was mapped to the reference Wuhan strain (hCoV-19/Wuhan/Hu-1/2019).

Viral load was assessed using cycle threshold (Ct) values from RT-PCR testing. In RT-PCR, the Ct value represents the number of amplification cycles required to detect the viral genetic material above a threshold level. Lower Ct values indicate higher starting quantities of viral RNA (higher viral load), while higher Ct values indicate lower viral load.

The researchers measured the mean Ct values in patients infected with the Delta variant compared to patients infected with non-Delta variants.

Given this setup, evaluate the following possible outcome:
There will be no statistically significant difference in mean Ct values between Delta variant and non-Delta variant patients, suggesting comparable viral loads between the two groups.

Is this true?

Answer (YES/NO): NO